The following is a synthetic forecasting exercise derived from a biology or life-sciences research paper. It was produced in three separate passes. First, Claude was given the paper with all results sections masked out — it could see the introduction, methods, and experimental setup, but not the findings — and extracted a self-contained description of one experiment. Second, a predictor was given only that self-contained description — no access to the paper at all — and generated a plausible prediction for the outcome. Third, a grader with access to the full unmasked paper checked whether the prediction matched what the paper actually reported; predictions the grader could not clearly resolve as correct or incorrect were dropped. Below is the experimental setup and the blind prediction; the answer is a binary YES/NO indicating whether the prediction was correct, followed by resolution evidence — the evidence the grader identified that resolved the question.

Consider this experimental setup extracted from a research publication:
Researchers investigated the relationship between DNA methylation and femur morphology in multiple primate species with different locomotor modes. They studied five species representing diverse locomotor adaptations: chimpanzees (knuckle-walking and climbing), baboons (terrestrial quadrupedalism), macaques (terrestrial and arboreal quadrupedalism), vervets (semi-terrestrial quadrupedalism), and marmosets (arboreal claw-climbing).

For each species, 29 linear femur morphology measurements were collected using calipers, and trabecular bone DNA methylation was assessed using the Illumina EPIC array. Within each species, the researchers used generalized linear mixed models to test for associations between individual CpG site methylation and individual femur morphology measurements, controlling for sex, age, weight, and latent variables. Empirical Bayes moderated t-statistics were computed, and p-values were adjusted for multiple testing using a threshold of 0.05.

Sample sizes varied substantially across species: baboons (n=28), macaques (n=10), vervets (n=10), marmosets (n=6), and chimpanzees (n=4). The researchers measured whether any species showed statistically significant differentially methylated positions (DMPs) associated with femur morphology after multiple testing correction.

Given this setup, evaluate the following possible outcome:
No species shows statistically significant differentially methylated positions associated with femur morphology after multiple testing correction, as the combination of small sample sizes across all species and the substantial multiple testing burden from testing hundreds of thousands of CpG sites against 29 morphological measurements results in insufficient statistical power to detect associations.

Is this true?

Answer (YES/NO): NO